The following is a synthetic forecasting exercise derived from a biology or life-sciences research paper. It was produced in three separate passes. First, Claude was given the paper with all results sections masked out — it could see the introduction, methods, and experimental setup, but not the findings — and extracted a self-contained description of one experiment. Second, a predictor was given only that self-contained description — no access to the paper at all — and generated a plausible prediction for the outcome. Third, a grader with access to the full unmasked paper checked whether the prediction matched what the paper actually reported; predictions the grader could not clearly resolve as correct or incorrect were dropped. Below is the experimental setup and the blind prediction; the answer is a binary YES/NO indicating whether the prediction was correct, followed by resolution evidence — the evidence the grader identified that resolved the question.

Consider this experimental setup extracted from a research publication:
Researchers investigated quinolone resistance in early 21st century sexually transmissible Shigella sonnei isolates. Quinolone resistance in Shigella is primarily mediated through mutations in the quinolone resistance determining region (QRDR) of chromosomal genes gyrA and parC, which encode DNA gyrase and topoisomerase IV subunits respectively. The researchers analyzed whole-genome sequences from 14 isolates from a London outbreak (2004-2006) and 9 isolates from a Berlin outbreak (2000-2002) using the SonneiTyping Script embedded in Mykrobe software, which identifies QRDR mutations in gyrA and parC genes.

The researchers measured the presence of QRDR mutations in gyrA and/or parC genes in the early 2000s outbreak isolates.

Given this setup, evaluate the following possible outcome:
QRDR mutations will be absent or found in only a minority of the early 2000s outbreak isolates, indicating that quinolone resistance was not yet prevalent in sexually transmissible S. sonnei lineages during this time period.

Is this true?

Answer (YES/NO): YES